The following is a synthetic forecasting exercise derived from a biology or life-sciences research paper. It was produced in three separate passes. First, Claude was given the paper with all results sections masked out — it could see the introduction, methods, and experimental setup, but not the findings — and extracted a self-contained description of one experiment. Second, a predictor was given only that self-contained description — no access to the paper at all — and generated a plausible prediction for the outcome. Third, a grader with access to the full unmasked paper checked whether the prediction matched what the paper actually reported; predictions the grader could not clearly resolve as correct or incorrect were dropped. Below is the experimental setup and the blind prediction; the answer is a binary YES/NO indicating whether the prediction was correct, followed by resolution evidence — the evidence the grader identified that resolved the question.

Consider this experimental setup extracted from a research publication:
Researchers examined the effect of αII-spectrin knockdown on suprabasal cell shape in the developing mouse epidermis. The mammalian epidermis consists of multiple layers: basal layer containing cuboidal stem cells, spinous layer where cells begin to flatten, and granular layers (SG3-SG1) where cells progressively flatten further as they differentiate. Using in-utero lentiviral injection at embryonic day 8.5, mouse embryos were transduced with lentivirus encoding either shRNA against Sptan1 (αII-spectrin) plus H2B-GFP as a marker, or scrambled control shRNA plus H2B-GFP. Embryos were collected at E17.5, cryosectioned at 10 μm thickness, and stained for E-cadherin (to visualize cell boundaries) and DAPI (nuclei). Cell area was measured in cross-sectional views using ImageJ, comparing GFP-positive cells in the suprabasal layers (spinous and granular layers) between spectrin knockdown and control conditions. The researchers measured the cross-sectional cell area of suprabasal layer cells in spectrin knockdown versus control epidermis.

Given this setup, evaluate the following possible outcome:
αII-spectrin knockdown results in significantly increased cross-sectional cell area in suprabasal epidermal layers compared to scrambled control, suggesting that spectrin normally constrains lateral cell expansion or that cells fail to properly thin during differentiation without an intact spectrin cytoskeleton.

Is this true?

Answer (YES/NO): NO